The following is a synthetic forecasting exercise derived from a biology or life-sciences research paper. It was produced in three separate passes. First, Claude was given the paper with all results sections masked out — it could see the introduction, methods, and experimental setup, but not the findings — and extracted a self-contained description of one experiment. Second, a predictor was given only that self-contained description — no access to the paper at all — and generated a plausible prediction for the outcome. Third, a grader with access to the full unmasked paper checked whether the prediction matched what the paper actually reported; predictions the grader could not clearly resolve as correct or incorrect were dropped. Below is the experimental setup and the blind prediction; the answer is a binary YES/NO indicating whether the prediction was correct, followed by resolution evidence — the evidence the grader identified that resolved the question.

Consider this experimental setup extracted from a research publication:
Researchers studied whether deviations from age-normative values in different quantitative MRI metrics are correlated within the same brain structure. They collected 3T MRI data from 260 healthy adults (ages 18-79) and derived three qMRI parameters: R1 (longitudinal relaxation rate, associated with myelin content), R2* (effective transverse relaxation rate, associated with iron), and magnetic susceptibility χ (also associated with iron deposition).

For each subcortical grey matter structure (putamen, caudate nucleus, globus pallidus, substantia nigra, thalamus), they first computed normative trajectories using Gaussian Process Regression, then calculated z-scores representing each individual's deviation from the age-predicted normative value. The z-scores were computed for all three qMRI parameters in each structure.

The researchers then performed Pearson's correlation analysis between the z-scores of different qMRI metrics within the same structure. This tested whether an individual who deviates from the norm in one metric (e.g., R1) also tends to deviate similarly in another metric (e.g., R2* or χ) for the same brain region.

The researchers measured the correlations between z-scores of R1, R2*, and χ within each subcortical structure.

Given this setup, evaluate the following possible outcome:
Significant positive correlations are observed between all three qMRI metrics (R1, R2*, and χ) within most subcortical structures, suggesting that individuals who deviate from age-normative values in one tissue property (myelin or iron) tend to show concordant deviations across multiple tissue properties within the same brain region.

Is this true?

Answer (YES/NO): NO